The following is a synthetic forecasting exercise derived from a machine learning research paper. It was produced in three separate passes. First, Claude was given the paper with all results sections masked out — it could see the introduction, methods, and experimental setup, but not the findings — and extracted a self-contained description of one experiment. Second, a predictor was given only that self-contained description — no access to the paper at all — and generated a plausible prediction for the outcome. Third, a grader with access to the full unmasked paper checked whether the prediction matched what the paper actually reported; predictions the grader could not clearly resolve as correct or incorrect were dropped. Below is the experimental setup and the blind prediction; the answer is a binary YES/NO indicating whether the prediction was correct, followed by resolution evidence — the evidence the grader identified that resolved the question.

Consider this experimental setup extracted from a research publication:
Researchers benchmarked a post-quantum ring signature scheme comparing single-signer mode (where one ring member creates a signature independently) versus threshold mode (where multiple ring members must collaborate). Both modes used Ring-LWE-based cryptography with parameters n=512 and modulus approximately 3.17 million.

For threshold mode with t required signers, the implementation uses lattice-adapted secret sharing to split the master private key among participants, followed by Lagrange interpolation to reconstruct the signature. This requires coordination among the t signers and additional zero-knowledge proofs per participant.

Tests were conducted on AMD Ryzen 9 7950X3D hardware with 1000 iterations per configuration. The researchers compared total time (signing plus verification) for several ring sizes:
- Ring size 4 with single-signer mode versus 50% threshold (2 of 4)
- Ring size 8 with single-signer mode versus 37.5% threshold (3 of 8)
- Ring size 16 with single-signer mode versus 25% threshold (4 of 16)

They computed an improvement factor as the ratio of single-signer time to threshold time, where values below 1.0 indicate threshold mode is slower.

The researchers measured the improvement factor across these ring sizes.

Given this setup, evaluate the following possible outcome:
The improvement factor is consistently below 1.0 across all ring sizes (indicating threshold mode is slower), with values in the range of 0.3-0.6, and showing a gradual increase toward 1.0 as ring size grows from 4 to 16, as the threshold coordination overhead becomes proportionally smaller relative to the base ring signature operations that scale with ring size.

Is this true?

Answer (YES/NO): NO